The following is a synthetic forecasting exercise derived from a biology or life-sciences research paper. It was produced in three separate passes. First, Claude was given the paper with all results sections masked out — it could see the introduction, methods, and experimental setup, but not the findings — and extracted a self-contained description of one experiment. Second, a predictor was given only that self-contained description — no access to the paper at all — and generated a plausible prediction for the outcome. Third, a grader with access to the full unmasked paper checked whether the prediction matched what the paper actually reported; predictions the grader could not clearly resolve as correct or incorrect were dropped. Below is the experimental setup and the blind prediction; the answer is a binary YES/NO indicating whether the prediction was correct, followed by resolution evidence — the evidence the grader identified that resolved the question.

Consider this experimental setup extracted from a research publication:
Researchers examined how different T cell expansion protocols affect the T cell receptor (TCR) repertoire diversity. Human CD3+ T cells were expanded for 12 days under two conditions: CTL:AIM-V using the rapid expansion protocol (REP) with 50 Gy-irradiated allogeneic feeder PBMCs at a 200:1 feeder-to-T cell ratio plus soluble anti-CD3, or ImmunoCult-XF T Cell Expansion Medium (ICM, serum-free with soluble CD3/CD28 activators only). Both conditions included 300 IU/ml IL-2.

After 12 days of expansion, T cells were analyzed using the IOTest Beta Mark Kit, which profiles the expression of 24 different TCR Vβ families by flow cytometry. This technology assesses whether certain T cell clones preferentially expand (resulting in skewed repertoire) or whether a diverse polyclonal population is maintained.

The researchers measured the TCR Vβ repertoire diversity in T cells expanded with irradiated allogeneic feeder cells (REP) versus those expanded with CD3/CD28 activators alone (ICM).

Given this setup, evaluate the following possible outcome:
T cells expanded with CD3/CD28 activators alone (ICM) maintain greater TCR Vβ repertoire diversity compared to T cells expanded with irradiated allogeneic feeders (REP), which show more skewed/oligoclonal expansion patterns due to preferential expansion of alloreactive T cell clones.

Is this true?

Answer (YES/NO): NO